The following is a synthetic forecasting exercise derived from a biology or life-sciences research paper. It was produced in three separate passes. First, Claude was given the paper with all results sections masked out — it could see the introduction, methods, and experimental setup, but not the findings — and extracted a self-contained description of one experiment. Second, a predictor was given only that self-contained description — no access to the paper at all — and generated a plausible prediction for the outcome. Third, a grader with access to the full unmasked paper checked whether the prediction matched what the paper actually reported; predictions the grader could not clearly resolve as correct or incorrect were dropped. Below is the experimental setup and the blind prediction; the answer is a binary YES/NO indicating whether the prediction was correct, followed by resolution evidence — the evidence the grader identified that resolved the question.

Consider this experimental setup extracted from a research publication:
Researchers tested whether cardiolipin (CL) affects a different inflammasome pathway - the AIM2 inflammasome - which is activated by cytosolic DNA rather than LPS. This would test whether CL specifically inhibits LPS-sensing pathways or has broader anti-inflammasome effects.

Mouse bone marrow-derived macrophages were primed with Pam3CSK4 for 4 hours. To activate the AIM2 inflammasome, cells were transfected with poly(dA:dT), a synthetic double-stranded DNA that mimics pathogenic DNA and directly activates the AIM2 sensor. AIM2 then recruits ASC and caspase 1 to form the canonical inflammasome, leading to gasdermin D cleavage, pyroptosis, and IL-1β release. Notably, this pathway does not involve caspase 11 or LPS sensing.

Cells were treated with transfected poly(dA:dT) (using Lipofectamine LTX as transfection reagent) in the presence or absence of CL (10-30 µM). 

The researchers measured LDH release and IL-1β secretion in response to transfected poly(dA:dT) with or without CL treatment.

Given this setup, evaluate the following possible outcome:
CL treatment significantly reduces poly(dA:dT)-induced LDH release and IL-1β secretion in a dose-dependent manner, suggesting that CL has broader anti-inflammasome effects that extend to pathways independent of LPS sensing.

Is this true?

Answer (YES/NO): NO